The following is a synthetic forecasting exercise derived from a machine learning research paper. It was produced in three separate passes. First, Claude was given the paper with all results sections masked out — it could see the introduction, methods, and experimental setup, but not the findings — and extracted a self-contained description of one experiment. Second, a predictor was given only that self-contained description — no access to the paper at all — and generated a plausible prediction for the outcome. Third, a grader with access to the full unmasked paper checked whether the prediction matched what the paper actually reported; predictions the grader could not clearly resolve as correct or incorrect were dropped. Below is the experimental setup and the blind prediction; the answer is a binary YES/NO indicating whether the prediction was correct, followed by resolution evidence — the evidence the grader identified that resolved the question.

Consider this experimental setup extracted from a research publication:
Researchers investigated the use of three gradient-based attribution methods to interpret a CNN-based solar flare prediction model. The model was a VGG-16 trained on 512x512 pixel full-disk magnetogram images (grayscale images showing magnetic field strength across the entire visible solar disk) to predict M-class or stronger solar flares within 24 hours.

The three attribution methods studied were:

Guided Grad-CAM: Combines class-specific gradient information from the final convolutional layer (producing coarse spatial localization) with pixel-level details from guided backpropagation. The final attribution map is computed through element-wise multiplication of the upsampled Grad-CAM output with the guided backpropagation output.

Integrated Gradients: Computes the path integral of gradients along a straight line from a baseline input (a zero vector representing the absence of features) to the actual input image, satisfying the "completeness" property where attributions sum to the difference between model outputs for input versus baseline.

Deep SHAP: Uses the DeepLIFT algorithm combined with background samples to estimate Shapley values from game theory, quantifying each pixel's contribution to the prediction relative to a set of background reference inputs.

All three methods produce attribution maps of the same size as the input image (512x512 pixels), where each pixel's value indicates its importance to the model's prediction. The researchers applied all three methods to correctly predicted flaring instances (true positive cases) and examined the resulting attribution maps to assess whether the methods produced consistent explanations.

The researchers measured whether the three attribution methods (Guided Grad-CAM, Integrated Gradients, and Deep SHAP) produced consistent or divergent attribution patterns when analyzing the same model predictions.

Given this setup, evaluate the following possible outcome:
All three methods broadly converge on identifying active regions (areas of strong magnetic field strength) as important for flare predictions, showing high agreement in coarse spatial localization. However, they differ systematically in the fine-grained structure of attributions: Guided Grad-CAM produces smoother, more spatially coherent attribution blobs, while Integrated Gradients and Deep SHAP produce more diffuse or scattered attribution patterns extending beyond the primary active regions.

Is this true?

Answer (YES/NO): NO